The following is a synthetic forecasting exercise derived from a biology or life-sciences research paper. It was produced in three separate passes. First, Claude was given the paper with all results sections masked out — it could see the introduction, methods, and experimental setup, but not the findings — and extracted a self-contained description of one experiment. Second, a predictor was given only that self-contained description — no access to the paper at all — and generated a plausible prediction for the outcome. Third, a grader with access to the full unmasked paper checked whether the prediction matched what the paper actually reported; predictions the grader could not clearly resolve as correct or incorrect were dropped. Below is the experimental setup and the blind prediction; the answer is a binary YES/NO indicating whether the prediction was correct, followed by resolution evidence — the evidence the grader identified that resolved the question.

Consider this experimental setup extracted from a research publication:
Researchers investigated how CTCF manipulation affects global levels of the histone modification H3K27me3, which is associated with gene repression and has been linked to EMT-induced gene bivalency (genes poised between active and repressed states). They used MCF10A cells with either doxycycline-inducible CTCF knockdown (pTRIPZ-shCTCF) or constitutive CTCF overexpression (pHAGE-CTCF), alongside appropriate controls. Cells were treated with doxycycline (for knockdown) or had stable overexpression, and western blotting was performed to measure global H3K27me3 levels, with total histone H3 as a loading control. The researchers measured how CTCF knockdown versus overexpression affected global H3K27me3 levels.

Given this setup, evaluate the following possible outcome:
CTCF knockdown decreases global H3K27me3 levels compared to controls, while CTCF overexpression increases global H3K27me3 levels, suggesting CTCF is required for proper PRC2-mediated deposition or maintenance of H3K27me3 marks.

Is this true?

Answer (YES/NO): YES